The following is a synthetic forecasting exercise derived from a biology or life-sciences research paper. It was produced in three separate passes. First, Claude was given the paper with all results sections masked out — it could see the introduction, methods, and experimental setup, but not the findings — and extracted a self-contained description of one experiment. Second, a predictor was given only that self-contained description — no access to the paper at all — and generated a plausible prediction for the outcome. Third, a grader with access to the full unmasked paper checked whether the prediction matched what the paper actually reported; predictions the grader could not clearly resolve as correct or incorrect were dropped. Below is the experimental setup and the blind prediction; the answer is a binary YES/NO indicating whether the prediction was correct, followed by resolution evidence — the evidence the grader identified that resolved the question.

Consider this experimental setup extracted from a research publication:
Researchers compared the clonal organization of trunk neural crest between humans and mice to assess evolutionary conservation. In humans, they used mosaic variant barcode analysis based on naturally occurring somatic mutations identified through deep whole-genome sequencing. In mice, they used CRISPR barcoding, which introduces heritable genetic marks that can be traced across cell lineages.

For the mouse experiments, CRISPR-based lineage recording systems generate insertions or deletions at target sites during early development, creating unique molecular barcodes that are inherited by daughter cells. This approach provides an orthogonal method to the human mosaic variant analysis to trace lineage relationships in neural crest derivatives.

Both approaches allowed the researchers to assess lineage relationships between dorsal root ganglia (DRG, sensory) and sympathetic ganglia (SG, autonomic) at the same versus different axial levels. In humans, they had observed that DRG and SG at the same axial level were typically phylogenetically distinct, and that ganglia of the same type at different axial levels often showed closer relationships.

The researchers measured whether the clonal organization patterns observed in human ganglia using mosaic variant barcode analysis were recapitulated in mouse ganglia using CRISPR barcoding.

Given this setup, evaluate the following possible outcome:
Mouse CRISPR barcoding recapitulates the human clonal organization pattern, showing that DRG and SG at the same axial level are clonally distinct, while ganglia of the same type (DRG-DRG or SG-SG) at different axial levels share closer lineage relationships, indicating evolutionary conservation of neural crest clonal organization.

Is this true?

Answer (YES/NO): YES